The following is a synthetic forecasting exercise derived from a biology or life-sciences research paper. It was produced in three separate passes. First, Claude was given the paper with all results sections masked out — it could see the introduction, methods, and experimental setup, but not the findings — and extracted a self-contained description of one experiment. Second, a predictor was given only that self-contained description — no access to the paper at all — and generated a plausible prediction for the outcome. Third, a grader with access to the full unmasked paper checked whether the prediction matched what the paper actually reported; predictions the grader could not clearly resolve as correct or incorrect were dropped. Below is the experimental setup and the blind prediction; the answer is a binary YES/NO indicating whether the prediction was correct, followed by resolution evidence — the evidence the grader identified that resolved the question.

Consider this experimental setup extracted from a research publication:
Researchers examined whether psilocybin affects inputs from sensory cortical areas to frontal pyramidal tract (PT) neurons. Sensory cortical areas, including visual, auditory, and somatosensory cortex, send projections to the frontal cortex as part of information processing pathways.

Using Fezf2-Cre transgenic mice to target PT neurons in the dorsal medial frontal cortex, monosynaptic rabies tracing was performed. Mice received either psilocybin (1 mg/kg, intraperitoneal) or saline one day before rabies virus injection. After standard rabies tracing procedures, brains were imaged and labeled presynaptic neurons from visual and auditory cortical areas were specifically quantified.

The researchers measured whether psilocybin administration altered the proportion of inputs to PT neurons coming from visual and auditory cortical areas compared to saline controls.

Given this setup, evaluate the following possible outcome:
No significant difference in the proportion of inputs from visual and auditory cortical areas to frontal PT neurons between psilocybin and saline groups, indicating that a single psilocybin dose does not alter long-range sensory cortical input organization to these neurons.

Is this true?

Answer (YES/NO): NO